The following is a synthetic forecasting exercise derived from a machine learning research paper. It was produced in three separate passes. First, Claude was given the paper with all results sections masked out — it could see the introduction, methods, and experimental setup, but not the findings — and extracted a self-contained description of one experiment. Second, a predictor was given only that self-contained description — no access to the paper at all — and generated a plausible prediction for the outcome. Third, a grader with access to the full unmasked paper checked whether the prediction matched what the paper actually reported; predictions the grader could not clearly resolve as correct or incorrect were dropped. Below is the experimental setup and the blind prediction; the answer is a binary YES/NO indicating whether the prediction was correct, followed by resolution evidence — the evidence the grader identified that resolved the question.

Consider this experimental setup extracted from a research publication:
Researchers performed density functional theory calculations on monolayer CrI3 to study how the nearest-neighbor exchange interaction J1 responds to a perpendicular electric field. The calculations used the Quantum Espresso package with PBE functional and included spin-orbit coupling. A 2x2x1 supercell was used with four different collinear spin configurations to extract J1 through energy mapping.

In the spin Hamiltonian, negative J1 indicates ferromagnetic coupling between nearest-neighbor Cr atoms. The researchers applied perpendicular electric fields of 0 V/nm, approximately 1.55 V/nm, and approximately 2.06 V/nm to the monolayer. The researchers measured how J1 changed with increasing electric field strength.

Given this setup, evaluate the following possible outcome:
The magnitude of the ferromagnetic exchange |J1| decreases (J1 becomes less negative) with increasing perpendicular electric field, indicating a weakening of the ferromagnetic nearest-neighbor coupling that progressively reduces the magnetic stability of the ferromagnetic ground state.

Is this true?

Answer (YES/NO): NO